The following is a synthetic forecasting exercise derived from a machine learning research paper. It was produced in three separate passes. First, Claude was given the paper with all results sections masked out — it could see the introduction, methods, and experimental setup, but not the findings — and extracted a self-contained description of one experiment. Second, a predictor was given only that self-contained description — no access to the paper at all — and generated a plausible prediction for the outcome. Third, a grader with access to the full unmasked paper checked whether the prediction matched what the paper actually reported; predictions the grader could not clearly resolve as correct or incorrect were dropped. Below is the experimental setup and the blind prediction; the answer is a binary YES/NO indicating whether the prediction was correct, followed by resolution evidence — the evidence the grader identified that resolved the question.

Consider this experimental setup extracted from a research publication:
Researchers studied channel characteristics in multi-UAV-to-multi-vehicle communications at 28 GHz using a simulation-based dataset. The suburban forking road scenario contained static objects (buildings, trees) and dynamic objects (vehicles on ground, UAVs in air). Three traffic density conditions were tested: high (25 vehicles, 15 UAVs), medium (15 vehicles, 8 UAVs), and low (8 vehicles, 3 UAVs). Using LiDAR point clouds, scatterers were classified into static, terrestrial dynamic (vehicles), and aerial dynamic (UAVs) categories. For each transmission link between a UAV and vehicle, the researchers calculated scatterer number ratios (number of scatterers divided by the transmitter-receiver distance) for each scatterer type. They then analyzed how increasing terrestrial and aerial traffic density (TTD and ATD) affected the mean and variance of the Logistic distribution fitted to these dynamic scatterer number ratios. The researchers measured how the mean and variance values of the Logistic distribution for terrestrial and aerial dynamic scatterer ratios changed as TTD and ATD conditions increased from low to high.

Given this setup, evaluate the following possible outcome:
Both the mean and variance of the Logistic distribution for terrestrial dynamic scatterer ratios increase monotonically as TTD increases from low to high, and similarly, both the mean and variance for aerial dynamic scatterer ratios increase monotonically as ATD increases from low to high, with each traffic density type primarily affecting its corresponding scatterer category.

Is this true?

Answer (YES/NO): NO